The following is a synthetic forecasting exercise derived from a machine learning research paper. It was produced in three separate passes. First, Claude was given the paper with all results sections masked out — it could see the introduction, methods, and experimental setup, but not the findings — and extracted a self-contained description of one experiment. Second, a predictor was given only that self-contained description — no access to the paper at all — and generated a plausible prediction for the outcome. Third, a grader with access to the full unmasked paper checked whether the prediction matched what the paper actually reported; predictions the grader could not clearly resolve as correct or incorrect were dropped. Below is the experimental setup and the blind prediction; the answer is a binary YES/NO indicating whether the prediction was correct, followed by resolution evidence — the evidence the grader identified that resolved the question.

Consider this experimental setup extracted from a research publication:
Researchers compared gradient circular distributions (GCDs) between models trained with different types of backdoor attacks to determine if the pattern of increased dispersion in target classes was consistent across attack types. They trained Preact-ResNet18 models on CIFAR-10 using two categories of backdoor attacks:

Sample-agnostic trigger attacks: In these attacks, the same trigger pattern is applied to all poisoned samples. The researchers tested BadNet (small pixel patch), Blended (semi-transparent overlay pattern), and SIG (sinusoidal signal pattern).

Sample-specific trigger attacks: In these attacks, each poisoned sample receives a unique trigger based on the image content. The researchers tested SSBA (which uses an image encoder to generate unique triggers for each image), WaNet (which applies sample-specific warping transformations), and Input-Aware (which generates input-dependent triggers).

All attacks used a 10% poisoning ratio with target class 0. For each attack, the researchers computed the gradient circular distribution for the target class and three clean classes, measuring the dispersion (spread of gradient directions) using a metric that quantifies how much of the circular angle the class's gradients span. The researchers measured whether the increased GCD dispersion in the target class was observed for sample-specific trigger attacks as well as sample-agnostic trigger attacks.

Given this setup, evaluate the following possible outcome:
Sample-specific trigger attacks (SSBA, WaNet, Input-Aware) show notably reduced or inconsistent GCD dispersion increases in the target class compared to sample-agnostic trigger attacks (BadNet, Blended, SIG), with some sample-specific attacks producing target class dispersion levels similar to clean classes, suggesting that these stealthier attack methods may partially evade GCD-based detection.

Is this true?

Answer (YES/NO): NO